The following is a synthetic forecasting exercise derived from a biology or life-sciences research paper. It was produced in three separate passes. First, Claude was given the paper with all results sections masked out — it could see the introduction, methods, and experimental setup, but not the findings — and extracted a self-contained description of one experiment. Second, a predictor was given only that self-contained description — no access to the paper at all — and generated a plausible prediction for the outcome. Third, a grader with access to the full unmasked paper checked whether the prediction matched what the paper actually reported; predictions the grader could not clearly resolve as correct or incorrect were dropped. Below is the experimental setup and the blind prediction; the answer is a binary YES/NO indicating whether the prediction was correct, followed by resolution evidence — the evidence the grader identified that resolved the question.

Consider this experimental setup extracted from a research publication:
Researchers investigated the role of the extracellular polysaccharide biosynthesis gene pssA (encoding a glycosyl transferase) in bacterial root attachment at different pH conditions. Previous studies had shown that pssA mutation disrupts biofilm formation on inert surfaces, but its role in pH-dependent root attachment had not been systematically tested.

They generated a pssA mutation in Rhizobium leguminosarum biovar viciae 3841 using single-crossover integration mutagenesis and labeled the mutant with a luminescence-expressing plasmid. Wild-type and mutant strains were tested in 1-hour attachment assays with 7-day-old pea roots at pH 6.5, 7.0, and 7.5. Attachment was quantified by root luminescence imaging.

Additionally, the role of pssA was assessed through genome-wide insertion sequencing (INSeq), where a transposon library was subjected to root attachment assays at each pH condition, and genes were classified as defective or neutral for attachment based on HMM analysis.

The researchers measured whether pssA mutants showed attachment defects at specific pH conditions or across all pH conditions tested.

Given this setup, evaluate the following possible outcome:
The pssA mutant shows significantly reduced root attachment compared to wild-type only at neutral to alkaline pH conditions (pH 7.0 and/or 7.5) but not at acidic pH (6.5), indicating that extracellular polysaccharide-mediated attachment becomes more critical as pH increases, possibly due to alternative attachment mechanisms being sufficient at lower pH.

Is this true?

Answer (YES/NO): NO